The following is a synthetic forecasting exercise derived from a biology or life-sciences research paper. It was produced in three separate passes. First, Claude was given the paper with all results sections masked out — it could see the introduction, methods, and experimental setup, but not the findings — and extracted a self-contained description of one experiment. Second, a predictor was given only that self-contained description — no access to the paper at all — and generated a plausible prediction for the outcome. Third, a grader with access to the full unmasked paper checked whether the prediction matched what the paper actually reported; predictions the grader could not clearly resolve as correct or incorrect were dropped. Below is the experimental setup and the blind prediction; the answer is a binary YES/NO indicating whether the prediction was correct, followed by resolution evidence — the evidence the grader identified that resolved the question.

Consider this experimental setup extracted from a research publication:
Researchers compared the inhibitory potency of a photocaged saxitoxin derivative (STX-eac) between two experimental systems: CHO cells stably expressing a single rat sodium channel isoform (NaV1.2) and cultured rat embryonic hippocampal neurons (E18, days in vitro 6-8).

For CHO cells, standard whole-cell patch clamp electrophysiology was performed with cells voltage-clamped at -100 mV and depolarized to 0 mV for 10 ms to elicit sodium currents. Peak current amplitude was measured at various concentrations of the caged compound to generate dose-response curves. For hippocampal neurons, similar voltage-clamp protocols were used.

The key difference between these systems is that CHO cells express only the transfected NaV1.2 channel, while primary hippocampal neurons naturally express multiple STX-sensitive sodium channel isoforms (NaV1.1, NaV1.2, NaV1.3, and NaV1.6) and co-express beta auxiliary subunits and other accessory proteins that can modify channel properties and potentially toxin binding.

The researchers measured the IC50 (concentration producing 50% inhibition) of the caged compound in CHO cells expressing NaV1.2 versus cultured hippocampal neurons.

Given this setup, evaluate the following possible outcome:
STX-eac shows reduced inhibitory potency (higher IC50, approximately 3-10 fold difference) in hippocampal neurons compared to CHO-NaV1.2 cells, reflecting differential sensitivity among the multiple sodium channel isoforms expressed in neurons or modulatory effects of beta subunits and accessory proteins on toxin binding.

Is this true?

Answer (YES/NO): NO